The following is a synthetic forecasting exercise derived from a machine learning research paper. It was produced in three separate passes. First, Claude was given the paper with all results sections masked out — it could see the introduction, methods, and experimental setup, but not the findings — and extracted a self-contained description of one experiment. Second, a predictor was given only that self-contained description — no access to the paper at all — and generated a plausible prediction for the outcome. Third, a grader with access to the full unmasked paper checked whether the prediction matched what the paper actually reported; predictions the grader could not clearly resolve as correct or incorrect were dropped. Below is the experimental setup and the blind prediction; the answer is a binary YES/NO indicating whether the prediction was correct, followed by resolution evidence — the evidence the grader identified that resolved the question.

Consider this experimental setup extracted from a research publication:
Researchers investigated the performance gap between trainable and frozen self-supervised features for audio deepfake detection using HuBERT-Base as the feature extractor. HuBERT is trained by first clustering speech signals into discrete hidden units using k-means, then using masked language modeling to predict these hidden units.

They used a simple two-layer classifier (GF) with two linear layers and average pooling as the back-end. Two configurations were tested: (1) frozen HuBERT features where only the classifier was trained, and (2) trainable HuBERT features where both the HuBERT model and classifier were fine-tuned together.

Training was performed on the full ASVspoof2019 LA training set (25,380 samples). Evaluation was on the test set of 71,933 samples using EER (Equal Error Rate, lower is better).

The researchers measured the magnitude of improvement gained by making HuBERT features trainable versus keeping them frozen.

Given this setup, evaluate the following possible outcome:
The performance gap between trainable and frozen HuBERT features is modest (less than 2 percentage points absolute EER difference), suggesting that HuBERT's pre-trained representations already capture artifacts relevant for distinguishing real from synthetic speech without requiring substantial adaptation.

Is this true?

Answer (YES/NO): NO